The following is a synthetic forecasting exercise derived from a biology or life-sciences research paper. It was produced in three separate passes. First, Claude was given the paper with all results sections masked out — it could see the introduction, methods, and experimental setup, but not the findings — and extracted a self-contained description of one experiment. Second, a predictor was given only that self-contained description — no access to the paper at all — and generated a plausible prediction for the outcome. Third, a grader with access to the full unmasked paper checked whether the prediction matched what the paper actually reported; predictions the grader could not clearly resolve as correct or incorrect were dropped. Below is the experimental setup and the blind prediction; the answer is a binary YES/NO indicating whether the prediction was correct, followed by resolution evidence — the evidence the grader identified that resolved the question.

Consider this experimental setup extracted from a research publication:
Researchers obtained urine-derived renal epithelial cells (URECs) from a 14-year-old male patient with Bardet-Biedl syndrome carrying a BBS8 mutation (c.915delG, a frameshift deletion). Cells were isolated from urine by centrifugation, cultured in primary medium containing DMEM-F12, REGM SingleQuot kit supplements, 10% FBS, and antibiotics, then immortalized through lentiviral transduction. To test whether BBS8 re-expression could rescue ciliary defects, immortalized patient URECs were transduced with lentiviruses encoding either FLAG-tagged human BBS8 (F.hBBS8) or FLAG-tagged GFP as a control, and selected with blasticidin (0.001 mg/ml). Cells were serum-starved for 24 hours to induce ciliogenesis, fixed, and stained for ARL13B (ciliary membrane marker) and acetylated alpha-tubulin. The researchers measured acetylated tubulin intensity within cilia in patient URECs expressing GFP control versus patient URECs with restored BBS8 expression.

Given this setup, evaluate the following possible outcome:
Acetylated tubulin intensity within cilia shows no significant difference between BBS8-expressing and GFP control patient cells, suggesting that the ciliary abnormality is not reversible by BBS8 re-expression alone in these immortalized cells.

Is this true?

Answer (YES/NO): NO